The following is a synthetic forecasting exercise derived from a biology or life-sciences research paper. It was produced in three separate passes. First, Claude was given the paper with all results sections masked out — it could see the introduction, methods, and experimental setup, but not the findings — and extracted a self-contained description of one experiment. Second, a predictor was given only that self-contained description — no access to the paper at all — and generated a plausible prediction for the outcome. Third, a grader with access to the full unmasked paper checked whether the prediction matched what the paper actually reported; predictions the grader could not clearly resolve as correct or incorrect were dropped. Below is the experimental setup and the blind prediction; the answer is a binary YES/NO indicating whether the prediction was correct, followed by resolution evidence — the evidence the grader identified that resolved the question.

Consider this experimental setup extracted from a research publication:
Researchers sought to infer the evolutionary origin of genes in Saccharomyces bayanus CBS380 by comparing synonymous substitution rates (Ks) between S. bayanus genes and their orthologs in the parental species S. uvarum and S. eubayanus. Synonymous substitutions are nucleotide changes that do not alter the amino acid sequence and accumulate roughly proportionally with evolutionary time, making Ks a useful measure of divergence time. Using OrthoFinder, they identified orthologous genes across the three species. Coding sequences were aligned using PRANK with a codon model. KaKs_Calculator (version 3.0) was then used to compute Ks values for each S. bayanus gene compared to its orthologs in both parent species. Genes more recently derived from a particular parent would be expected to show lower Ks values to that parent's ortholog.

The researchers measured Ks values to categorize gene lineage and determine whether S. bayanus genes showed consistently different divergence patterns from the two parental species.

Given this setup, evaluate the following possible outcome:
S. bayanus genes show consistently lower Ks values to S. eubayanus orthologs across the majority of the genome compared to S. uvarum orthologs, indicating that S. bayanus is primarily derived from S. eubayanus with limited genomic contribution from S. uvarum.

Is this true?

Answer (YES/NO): NO